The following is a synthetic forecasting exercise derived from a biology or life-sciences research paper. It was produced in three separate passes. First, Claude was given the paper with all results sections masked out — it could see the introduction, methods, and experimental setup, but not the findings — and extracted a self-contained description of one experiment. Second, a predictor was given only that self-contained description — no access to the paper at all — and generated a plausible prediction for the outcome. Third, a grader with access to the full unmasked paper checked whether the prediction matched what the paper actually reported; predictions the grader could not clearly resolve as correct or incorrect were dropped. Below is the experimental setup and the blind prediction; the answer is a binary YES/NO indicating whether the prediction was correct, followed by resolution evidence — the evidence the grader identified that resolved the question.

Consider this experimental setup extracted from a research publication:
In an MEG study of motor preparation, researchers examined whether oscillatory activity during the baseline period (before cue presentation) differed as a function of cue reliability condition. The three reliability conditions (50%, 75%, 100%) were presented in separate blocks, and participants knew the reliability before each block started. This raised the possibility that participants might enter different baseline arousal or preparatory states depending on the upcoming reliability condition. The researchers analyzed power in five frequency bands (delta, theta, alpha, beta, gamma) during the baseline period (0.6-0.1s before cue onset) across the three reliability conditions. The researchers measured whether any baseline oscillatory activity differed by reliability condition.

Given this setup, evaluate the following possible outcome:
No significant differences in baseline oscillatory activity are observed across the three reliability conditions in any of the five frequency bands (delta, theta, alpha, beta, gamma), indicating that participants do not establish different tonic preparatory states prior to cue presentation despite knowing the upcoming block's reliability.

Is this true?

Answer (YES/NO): YES